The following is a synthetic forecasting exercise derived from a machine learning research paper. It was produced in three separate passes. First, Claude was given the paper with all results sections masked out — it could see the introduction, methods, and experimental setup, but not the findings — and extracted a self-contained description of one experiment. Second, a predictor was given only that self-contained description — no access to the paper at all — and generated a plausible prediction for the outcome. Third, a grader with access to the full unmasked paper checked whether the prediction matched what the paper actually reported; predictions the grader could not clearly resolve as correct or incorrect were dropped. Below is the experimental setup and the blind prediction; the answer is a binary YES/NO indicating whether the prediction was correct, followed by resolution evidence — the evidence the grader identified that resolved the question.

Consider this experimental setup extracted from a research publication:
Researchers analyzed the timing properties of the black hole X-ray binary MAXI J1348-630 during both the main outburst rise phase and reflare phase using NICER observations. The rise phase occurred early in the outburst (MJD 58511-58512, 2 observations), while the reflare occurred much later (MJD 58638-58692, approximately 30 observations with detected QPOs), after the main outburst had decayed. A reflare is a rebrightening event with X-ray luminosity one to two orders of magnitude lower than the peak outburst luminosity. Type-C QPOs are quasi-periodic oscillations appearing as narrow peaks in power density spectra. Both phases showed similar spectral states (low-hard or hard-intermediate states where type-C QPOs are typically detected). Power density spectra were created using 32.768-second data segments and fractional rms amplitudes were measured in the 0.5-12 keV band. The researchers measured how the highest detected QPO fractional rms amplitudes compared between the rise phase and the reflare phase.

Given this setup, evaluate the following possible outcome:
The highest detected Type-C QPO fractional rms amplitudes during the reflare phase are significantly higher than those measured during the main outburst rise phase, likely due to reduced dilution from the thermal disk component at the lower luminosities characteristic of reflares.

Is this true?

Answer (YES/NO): YES